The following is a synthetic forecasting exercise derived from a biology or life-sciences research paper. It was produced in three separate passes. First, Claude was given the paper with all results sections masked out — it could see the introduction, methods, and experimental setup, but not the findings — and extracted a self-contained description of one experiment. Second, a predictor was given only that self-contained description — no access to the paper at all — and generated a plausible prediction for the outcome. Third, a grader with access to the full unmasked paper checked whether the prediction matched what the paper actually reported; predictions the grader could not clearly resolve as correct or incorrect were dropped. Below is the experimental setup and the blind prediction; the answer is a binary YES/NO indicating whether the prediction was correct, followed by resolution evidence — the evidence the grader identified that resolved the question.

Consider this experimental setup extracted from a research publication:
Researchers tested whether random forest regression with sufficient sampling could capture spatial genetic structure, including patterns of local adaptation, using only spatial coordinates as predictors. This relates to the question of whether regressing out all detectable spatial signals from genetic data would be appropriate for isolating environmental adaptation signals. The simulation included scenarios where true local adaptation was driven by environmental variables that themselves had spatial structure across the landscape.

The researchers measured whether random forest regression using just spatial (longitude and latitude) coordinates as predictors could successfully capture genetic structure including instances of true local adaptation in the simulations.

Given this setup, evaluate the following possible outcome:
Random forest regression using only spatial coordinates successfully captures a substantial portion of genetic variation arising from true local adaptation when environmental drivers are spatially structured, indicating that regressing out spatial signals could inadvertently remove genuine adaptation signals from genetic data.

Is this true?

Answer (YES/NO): YES